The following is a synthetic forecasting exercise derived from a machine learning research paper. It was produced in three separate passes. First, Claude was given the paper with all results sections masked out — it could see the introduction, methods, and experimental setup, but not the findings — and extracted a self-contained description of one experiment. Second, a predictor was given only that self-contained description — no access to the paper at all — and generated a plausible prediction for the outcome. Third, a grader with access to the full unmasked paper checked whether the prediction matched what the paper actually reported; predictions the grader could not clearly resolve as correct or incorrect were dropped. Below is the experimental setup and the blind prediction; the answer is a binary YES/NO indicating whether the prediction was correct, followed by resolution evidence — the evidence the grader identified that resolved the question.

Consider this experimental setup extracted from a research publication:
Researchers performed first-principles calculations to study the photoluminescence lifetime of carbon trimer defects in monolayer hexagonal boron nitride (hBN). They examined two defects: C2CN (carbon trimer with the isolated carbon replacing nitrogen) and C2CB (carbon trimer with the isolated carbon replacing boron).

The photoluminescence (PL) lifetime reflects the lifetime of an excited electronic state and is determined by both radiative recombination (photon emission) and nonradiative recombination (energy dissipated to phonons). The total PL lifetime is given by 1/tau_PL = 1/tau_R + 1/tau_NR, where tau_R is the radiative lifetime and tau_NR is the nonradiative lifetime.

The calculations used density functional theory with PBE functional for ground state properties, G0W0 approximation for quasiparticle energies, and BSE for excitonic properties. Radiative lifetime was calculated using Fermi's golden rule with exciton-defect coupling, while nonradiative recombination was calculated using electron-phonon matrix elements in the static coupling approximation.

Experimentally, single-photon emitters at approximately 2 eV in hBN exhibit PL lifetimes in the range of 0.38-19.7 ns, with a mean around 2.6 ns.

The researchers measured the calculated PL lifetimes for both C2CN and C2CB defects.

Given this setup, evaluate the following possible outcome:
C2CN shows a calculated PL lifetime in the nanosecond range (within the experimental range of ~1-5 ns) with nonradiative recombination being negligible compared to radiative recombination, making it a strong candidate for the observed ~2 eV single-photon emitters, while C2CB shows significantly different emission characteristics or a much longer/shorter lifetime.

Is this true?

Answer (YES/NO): NO